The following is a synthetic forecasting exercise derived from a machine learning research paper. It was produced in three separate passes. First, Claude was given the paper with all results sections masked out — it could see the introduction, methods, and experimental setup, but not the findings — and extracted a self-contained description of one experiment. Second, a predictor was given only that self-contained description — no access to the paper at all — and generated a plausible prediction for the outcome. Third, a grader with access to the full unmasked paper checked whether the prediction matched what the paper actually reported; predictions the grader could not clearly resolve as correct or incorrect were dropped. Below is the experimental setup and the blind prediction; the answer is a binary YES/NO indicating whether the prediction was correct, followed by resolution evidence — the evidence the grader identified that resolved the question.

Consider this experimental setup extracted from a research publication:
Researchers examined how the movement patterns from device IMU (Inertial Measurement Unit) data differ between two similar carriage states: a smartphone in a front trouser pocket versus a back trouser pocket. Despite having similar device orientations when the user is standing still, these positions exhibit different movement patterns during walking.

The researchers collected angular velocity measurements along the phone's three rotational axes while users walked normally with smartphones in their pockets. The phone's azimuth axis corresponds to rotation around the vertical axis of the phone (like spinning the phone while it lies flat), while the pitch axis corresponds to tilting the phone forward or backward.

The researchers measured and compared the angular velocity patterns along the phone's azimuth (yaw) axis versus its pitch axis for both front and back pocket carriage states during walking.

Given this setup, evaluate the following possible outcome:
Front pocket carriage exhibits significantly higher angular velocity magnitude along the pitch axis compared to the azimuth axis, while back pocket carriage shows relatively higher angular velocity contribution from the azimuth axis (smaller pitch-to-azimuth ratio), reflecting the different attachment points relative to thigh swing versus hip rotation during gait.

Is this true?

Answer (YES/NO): NO